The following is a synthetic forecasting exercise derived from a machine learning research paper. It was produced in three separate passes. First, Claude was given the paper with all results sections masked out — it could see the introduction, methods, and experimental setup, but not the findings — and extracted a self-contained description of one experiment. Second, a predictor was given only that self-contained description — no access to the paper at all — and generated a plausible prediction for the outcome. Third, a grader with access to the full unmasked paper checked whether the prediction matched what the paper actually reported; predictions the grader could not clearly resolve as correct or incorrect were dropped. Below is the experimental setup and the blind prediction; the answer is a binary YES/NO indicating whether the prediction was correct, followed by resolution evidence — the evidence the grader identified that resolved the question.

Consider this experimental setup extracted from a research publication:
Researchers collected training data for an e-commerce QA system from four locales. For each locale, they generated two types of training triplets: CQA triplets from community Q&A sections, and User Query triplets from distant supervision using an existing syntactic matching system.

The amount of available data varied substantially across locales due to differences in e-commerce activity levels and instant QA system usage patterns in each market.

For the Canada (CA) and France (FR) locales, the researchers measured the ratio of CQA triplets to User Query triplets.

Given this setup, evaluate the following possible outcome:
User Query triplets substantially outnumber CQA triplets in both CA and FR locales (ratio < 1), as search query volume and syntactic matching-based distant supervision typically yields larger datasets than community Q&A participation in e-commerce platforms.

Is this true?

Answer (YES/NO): NO